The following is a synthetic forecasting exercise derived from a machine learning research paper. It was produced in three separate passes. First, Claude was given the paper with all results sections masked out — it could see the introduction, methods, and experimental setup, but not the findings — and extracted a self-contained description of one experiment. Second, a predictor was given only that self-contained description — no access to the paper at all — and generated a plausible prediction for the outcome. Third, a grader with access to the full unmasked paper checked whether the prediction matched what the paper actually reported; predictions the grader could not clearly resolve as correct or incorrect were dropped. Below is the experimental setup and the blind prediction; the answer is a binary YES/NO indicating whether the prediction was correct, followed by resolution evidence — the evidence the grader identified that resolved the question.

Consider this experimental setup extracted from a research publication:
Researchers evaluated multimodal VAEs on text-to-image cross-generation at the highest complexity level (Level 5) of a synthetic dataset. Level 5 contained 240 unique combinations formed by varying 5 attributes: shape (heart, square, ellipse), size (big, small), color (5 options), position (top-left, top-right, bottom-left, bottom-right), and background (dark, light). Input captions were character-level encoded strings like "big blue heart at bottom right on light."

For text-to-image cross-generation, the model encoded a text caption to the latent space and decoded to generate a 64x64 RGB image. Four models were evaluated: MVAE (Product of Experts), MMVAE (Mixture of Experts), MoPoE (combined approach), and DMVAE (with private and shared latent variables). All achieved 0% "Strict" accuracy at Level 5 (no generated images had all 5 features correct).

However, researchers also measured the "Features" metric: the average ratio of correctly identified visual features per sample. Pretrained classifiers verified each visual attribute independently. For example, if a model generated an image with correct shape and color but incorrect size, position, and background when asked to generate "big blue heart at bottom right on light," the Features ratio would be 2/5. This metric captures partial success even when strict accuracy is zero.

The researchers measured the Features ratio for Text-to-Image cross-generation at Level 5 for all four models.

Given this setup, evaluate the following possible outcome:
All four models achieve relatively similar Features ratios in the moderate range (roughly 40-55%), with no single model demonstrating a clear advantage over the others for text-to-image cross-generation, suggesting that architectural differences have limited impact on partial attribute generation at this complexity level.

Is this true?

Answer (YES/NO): NO